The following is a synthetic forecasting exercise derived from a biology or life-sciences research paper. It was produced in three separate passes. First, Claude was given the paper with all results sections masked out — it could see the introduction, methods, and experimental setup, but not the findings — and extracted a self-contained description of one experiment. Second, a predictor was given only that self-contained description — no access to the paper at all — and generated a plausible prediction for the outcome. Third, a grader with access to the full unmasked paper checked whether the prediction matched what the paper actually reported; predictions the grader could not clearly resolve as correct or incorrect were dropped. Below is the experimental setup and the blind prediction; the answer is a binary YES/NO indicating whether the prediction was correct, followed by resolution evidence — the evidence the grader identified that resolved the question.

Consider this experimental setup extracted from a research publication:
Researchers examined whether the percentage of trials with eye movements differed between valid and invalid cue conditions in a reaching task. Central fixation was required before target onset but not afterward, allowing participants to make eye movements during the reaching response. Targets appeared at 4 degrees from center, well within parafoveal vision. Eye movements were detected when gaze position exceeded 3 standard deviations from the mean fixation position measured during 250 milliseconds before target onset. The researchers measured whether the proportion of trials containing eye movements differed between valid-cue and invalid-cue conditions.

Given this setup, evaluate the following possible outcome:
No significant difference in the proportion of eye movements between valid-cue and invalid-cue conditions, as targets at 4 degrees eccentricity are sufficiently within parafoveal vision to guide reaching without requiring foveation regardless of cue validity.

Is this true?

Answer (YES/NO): YES